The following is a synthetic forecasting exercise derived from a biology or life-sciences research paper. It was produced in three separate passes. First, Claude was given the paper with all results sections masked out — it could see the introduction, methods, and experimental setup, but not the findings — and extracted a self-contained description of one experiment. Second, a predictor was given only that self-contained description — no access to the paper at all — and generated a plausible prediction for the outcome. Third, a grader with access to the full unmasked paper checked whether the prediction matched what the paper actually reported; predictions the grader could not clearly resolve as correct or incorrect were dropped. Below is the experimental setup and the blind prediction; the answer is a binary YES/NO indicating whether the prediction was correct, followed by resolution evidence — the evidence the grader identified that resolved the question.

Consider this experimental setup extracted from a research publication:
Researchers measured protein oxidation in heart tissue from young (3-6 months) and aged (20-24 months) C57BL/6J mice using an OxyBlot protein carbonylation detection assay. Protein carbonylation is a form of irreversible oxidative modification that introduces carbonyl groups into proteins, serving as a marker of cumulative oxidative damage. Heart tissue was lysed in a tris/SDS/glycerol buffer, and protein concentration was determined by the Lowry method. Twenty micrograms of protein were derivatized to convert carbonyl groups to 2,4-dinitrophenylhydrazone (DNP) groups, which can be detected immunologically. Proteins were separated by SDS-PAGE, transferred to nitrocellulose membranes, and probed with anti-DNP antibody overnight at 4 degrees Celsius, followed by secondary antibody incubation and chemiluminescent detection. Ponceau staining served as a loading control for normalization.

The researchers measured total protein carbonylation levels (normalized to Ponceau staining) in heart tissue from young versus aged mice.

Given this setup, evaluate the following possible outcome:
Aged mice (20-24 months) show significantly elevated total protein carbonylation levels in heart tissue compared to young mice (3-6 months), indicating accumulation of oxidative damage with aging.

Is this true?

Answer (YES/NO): YES